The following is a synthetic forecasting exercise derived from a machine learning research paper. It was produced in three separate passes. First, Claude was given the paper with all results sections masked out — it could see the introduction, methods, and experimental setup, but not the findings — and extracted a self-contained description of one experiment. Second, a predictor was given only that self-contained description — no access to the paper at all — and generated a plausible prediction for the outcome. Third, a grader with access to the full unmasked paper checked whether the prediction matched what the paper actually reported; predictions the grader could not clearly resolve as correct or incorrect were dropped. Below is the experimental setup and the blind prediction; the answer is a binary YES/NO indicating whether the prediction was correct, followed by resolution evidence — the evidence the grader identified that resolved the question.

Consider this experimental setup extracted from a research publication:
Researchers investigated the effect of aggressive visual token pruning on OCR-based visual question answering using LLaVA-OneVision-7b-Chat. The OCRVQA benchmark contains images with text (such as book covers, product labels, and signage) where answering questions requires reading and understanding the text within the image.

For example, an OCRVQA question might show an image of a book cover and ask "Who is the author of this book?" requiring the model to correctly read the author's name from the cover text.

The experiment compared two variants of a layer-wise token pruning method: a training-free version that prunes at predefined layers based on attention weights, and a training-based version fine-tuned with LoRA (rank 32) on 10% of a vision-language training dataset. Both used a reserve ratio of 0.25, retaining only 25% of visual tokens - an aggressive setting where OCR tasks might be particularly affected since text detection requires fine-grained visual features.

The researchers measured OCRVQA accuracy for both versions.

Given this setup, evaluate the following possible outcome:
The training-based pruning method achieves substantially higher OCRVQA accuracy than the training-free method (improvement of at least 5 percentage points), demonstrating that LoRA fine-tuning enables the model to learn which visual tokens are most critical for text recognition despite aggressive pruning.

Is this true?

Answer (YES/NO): NO